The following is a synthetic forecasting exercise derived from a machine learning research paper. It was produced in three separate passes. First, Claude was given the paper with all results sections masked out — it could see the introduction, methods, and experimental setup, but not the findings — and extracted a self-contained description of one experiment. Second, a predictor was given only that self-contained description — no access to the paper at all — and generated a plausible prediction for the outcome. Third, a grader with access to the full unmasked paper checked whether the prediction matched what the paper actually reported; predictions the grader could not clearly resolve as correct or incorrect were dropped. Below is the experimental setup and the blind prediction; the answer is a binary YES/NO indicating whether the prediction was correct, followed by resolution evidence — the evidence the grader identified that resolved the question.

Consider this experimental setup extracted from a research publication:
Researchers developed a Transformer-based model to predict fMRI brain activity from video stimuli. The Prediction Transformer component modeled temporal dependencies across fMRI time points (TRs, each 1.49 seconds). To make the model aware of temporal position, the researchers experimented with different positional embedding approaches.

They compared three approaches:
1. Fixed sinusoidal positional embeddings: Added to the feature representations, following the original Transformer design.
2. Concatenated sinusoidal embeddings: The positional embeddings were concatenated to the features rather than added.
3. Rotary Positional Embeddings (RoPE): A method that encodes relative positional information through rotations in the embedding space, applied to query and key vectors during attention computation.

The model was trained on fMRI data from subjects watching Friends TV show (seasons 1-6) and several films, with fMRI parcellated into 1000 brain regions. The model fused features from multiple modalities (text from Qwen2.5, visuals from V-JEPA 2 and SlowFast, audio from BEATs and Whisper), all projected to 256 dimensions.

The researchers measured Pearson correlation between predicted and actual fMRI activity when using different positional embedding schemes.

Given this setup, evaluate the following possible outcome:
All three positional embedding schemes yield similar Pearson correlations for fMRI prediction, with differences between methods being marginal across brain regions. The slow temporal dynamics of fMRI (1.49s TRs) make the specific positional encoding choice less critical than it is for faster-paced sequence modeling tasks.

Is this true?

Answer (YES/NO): NO